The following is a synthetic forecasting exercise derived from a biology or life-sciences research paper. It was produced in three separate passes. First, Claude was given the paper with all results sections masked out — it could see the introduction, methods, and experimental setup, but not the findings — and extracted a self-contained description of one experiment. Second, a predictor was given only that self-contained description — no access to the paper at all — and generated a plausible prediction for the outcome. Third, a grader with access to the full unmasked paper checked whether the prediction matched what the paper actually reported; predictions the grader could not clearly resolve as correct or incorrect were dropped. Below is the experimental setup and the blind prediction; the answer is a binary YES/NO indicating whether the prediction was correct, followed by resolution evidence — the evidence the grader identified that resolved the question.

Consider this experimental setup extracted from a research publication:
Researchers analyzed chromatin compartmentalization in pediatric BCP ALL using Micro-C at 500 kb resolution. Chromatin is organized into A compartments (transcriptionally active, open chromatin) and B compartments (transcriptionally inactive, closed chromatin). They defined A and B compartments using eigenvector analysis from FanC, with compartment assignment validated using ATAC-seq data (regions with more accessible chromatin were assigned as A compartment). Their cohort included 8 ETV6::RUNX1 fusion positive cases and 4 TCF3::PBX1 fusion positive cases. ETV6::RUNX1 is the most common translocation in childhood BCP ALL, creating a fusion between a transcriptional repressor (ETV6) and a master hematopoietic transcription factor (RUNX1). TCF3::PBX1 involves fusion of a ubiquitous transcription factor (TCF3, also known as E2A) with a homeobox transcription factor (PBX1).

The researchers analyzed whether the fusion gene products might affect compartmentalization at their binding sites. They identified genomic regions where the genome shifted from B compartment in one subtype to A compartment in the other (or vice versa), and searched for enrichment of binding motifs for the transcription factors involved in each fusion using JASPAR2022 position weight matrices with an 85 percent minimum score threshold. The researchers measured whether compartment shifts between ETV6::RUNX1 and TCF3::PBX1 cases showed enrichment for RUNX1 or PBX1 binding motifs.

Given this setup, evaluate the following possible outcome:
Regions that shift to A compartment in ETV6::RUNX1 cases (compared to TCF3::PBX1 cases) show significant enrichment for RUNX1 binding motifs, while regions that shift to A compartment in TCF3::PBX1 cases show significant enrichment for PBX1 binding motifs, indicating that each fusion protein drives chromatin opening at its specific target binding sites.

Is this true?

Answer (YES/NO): YES